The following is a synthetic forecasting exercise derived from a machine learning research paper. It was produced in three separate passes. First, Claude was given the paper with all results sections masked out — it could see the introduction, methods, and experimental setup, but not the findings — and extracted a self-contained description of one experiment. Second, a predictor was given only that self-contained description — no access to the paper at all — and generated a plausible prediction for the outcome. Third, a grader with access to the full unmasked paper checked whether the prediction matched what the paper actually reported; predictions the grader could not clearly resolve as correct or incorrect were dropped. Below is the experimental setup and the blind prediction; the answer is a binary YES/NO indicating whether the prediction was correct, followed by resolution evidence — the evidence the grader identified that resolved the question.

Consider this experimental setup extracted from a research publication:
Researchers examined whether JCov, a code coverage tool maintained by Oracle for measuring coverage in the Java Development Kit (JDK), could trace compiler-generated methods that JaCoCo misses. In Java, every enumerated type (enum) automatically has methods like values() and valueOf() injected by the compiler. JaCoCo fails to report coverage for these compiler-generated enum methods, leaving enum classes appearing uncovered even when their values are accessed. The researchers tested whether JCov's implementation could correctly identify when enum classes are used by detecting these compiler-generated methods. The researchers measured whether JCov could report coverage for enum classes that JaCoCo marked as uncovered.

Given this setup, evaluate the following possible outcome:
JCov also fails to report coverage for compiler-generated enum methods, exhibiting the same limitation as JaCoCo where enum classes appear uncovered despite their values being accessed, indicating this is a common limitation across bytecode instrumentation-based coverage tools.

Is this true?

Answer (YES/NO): NO